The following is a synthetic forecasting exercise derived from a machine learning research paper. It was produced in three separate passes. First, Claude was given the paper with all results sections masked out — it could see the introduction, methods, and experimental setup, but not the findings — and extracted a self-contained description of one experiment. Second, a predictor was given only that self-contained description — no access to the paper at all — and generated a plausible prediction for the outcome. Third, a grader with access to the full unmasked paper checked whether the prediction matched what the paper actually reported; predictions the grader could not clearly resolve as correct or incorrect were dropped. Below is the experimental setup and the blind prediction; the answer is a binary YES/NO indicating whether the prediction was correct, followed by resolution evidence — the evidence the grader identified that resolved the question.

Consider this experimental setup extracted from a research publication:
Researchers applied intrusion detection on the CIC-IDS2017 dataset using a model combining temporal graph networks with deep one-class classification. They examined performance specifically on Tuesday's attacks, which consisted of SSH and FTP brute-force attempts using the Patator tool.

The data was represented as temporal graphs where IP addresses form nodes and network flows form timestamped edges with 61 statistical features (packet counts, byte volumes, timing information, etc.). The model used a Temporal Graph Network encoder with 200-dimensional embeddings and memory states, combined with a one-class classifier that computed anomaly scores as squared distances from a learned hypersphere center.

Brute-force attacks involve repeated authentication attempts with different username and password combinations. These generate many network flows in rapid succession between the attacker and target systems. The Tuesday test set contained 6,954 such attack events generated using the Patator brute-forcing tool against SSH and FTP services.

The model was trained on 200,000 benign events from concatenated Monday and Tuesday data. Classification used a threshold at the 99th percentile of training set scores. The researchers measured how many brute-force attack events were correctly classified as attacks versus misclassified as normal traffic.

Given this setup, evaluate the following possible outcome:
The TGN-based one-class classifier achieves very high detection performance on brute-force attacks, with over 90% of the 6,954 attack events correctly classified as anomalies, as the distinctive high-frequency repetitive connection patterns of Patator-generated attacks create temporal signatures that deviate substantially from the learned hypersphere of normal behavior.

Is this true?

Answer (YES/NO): YES